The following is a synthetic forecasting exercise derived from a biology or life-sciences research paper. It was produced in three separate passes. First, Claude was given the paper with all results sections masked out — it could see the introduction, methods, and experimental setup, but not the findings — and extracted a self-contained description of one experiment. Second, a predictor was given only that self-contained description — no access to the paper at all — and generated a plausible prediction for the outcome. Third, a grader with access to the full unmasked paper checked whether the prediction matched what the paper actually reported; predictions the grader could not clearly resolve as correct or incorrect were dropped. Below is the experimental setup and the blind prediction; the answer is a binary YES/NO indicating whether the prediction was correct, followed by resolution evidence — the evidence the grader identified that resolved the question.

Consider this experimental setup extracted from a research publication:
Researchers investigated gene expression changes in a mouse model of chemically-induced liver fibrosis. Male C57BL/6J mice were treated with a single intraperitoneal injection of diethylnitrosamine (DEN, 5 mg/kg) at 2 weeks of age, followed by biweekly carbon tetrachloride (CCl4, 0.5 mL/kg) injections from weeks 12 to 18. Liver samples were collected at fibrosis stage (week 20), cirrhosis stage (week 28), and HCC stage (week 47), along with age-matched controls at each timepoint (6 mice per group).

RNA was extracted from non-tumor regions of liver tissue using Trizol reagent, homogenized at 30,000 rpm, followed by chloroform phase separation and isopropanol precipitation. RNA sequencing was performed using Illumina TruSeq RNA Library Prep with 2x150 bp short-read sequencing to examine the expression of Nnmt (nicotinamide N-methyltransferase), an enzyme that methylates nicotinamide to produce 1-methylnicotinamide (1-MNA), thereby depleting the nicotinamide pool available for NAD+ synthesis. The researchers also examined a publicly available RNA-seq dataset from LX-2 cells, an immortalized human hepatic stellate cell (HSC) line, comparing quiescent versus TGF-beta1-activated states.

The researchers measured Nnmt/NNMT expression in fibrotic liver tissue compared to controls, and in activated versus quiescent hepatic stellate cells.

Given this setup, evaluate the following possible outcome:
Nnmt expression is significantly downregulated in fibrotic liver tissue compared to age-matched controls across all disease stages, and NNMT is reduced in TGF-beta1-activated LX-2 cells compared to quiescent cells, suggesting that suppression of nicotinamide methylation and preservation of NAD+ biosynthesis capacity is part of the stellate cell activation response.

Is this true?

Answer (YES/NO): NO